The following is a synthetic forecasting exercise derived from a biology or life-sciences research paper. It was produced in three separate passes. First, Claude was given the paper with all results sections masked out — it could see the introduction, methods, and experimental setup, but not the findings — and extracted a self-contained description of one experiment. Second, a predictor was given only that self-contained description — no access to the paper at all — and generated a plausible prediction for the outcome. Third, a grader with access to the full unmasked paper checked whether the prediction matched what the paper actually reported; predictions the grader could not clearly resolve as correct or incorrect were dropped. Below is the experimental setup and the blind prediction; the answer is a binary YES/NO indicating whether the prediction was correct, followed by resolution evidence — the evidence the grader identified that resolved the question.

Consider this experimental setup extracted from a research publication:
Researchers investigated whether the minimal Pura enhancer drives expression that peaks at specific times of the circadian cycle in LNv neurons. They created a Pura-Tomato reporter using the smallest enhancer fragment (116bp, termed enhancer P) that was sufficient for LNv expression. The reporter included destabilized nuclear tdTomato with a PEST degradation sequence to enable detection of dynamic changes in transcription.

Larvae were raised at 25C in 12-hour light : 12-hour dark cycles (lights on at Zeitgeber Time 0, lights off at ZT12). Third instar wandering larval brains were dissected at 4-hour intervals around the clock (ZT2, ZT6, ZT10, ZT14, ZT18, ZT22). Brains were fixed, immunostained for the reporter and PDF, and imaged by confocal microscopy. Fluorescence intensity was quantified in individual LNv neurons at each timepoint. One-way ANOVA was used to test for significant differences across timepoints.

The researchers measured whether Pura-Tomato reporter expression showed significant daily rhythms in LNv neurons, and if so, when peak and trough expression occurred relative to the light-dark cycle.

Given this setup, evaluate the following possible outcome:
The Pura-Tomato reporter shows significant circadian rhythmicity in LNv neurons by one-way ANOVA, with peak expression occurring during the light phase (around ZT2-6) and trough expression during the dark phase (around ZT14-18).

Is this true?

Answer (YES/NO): NO